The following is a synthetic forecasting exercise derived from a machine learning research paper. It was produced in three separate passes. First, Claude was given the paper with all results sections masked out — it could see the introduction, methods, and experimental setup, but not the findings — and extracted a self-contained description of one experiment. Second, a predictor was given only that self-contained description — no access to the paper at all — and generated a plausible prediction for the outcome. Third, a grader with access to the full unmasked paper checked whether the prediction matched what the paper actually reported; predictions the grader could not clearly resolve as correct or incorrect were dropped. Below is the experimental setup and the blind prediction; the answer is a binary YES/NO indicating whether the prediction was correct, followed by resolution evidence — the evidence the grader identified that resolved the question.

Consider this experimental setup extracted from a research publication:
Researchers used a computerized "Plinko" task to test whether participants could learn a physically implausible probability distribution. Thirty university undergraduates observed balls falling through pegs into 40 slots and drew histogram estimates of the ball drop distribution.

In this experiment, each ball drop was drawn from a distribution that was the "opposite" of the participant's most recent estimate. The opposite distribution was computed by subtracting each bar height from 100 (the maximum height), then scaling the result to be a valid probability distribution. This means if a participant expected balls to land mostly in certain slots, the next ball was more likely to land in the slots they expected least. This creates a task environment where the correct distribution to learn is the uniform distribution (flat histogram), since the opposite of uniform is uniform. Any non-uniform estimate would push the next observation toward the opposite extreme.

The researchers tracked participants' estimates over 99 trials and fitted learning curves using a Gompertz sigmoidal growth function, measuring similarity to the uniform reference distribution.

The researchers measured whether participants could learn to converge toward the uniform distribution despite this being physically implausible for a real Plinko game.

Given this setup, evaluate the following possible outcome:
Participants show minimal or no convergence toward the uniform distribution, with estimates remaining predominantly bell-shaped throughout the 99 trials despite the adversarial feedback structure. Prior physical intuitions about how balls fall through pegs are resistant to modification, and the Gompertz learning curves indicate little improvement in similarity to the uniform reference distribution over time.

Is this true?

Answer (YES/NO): NO